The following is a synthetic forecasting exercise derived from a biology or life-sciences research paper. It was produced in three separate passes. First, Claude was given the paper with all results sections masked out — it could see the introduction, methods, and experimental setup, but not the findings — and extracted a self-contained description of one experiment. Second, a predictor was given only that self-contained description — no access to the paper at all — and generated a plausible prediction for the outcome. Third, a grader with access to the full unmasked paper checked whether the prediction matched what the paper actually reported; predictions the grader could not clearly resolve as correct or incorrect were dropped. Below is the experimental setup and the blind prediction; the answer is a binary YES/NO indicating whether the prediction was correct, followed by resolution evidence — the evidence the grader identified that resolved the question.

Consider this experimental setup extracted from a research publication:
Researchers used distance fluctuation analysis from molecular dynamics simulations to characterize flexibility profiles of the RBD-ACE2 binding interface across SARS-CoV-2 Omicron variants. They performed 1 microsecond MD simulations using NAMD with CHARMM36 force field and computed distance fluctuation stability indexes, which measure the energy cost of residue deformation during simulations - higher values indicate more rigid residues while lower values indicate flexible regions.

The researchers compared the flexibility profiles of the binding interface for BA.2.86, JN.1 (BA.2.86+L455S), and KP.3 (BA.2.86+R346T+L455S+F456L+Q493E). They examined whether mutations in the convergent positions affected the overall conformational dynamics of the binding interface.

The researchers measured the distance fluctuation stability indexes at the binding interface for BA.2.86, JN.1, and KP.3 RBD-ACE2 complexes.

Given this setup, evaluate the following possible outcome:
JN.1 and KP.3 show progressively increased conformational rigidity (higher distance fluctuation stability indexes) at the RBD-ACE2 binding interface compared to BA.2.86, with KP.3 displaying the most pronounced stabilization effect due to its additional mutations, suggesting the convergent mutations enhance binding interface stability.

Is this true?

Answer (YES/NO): NO